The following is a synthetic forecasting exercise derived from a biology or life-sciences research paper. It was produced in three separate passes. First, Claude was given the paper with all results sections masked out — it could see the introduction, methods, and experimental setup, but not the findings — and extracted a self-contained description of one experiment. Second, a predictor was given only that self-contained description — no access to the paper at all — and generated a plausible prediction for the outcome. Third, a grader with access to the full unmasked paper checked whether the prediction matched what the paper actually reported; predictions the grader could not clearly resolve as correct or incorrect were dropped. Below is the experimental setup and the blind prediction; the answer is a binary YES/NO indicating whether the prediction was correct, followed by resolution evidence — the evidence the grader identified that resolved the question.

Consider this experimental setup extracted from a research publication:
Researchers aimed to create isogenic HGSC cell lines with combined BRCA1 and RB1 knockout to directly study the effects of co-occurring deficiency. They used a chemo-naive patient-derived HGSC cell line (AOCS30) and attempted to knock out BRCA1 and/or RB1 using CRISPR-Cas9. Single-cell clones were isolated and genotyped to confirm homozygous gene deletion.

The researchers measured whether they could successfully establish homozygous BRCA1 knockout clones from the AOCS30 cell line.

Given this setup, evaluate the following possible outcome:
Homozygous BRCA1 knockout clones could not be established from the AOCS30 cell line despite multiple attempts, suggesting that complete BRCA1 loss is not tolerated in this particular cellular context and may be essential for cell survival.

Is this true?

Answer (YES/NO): YES